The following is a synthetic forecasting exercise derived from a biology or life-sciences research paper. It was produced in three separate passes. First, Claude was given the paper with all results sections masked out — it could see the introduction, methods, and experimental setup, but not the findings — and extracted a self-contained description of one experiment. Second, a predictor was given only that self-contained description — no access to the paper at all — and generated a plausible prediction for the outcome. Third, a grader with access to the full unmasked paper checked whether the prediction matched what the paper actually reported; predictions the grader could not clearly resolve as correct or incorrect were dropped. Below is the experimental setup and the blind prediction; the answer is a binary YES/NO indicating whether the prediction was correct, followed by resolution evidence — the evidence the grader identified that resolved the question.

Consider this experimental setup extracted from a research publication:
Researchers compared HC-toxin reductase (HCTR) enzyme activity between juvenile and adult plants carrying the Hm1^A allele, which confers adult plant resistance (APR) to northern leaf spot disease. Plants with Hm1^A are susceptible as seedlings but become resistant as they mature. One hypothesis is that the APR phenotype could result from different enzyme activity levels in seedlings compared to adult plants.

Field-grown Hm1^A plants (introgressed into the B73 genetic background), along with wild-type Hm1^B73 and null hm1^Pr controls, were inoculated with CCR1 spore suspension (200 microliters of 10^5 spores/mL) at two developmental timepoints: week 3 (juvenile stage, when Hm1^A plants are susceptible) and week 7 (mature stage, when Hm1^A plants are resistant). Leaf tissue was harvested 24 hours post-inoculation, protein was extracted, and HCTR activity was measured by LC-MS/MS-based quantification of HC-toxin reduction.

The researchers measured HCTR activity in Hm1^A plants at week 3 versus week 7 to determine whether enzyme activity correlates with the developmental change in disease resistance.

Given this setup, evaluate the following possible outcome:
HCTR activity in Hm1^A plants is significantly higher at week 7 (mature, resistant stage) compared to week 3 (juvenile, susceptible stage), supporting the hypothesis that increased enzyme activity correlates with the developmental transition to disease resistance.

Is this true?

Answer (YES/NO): NO